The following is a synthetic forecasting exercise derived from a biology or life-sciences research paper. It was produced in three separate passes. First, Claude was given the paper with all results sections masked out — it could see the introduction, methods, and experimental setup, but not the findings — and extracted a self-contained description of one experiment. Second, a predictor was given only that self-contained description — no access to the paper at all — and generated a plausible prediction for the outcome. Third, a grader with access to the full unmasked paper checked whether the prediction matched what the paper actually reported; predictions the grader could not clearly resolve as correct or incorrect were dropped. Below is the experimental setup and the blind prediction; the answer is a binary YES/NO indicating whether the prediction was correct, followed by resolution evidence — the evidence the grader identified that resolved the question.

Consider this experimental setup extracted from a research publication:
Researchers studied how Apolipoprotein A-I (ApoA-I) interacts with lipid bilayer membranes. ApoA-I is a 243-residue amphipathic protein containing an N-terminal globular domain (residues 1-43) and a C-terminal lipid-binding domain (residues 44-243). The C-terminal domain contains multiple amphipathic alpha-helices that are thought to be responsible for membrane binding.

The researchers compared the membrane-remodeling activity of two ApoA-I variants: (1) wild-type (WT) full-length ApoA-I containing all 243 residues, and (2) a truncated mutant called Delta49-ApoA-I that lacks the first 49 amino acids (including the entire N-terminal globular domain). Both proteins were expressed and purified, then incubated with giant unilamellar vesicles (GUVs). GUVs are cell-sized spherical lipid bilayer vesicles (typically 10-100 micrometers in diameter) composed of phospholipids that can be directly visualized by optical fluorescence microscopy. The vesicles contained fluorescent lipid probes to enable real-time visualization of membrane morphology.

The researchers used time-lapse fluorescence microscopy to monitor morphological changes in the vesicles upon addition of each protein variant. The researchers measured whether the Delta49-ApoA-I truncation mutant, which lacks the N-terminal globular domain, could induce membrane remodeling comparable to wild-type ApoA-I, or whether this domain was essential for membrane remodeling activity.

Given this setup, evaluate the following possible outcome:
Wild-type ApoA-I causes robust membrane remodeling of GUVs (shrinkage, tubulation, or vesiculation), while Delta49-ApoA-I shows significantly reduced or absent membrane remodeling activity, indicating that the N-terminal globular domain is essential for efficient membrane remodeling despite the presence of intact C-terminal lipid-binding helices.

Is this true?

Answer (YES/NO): NO